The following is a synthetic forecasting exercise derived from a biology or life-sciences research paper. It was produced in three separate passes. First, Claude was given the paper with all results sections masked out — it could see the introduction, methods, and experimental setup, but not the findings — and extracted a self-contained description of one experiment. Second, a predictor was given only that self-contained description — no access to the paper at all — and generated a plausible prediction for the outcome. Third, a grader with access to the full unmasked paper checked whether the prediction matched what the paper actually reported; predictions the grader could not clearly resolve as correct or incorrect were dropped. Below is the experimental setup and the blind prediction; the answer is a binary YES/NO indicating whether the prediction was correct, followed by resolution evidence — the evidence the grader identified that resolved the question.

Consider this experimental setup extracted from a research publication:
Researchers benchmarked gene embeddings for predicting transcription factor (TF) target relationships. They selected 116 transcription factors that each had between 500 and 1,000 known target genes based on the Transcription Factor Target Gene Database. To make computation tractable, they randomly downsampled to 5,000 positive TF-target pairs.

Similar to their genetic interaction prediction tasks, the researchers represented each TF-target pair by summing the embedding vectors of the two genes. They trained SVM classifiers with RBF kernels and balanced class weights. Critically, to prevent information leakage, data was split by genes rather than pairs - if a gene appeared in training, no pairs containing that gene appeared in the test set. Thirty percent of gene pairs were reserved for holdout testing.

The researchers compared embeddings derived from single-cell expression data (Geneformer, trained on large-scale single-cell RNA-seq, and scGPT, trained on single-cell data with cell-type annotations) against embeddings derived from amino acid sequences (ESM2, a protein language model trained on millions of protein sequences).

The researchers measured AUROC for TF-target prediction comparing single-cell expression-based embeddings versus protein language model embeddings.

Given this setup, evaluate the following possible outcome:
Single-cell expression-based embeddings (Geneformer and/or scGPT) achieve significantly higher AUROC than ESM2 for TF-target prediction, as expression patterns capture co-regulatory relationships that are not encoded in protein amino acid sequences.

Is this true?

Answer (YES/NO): NO